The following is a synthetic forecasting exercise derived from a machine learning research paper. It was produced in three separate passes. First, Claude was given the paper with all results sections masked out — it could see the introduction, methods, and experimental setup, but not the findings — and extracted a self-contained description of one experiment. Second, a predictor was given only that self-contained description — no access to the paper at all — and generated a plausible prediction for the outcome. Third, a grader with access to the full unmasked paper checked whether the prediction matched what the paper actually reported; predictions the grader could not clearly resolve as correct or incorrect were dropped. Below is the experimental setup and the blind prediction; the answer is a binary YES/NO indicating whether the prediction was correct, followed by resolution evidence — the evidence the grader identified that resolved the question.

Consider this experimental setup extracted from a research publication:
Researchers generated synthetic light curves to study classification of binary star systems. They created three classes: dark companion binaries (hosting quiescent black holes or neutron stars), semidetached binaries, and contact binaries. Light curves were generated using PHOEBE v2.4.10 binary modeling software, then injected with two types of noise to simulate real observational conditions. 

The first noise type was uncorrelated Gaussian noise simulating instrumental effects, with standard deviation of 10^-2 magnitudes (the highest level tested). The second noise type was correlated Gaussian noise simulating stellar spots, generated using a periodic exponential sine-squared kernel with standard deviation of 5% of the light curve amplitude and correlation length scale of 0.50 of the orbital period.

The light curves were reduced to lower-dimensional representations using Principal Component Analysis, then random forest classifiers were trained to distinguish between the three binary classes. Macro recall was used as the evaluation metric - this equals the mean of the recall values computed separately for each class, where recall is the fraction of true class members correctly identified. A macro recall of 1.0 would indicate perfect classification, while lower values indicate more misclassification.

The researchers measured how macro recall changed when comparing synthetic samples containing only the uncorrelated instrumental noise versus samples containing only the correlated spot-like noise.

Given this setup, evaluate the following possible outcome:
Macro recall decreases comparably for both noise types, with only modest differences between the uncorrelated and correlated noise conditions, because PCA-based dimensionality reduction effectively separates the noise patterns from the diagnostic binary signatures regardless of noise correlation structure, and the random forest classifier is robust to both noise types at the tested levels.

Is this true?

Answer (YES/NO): NO